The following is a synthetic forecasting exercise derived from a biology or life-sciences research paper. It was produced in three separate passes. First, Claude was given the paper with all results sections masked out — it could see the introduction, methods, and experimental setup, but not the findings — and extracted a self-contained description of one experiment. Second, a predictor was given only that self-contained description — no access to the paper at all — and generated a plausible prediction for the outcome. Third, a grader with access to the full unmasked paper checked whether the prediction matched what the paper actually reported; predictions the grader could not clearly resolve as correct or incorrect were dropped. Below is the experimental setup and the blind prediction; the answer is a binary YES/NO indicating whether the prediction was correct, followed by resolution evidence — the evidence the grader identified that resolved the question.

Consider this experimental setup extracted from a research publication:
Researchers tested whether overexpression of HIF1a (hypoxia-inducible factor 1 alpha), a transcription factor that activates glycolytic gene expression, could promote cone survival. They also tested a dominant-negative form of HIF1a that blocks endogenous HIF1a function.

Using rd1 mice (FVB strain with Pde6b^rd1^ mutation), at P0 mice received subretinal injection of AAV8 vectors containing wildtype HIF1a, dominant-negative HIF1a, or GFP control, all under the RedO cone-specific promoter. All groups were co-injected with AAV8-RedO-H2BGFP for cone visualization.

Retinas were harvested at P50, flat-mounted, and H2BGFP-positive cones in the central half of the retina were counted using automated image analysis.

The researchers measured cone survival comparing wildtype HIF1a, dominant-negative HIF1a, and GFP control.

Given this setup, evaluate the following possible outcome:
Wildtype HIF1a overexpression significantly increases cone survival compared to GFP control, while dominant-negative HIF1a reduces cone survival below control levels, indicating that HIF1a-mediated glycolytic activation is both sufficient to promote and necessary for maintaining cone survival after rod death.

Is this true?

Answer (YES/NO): NO